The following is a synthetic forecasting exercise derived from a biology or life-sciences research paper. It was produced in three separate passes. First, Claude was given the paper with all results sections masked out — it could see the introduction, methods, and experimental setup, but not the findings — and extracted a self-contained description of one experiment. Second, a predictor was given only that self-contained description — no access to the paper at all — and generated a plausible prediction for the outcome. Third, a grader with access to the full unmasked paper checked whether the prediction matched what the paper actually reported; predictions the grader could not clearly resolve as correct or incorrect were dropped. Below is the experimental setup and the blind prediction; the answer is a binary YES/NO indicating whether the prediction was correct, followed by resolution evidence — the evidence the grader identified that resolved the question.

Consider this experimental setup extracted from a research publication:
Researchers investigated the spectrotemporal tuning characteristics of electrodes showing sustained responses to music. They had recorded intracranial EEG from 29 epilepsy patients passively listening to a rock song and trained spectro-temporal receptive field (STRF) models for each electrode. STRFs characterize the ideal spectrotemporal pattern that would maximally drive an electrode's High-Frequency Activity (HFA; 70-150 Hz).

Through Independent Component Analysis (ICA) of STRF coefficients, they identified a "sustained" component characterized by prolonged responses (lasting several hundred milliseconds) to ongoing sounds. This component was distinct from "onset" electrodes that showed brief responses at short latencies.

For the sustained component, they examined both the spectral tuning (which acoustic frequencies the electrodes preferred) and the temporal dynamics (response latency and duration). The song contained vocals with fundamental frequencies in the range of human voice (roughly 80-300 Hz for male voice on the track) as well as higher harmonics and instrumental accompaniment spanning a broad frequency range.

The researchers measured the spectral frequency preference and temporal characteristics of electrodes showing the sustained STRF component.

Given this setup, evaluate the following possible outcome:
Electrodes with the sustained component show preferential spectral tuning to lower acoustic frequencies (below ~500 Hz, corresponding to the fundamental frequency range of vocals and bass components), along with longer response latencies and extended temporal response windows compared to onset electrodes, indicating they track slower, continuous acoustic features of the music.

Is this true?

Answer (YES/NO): NO